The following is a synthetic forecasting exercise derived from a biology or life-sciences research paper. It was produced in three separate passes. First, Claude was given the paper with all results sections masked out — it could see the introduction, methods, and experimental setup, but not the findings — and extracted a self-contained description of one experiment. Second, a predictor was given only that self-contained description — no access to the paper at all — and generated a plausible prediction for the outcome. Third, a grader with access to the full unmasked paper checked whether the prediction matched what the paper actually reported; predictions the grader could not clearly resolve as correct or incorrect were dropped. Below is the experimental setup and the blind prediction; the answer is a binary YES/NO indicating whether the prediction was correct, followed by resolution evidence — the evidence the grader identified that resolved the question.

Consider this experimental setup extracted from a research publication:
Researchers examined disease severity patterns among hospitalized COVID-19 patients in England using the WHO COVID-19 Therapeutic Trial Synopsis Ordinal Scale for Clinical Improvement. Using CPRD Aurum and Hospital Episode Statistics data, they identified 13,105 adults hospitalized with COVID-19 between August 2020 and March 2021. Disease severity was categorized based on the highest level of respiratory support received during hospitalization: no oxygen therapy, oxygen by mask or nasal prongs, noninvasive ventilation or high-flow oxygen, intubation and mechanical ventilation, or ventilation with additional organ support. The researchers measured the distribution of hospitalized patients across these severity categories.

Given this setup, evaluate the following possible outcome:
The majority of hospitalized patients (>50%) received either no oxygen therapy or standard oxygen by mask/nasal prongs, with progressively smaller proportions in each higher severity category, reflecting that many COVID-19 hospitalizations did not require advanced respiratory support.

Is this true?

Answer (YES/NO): YES